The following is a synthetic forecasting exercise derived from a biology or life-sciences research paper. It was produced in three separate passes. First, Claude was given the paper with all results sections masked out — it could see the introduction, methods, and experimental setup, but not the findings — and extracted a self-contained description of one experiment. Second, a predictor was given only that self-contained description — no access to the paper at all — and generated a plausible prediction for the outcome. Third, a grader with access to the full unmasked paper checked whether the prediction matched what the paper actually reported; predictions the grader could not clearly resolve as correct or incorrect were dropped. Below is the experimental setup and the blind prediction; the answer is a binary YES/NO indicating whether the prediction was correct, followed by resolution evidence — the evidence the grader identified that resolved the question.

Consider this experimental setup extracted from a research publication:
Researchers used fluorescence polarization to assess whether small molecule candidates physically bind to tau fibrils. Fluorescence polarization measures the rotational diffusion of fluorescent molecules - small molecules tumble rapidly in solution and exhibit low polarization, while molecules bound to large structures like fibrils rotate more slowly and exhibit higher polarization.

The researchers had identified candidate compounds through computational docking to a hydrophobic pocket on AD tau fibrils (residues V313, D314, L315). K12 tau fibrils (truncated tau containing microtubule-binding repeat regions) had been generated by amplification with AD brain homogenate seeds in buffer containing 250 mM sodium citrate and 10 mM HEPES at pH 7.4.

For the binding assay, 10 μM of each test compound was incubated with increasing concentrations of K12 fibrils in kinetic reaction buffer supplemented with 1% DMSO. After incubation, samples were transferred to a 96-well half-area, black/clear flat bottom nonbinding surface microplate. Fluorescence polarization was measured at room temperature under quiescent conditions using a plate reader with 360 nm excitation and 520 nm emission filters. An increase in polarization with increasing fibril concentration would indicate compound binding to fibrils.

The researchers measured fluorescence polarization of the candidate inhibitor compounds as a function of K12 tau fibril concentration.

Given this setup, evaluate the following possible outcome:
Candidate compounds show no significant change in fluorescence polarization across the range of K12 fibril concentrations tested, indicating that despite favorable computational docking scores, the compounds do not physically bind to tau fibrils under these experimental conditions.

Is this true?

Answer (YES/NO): NO